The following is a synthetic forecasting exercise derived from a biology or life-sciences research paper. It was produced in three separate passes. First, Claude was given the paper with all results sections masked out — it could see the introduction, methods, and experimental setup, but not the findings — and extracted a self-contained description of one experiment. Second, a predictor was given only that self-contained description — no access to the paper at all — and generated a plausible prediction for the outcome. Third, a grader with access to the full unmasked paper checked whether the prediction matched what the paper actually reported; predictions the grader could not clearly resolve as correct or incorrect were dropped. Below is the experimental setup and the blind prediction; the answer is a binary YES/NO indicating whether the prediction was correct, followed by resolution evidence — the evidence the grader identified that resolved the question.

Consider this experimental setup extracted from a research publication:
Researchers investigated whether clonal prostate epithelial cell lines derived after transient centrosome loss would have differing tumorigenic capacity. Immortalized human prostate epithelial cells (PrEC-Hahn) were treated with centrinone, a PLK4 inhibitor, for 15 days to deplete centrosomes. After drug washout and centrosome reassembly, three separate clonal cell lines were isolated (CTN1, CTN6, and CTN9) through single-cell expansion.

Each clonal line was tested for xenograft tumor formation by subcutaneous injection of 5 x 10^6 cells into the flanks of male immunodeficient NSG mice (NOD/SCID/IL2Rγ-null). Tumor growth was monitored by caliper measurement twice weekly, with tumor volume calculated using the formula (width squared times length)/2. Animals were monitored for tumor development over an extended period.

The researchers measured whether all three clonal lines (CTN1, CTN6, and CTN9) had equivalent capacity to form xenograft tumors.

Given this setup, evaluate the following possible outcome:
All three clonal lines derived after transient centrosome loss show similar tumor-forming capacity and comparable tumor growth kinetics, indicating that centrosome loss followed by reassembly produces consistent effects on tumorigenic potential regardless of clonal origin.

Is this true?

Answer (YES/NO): NO